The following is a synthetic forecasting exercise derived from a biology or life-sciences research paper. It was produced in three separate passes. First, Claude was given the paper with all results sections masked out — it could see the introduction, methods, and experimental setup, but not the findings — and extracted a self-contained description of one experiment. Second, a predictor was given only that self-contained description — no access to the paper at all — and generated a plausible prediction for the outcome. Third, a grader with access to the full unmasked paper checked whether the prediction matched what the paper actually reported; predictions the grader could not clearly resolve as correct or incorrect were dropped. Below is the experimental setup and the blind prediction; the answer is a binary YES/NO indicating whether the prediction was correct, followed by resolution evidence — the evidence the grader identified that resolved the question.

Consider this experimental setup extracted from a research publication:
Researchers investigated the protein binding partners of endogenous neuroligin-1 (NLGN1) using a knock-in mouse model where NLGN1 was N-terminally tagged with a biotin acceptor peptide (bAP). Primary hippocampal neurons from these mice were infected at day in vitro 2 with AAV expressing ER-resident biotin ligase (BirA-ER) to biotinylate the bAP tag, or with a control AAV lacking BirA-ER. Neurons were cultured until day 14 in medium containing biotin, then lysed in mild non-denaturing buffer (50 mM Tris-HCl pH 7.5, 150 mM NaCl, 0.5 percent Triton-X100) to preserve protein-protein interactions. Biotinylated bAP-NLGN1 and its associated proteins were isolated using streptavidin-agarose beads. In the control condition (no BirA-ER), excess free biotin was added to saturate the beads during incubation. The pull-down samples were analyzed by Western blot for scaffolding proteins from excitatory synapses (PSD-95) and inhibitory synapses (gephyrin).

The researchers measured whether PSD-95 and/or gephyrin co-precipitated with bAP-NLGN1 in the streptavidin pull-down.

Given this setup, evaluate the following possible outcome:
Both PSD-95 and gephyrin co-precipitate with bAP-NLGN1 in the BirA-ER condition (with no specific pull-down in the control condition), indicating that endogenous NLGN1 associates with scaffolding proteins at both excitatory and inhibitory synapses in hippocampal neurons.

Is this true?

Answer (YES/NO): YES